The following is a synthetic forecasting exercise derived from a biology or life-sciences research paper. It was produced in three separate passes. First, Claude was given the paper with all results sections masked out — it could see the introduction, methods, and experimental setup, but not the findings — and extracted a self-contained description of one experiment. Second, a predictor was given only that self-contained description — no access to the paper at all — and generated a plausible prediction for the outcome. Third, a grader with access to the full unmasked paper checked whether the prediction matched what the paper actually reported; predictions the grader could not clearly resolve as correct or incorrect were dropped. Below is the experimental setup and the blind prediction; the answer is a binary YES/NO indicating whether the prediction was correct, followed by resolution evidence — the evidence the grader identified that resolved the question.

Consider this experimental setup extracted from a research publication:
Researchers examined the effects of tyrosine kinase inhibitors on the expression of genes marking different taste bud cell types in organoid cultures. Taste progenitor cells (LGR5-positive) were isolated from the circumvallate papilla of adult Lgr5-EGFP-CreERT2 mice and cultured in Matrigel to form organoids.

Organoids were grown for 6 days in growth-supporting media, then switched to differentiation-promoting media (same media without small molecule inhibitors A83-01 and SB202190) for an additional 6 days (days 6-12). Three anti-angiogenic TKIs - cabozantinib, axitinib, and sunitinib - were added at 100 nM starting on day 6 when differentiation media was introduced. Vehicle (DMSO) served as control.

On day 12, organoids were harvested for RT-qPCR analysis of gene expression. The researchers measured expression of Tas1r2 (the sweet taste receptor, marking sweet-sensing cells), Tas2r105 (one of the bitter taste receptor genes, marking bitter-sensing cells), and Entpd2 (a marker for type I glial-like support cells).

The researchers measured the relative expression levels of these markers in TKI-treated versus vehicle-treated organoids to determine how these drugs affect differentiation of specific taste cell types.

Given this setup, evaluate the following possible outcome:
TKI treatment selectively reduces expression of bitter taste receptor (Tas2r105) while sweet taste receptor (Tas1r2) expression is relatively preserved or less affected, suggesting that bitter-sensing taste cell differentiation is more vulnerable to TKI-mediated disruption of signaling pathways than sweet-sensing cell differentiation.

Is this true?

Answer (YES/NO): NO